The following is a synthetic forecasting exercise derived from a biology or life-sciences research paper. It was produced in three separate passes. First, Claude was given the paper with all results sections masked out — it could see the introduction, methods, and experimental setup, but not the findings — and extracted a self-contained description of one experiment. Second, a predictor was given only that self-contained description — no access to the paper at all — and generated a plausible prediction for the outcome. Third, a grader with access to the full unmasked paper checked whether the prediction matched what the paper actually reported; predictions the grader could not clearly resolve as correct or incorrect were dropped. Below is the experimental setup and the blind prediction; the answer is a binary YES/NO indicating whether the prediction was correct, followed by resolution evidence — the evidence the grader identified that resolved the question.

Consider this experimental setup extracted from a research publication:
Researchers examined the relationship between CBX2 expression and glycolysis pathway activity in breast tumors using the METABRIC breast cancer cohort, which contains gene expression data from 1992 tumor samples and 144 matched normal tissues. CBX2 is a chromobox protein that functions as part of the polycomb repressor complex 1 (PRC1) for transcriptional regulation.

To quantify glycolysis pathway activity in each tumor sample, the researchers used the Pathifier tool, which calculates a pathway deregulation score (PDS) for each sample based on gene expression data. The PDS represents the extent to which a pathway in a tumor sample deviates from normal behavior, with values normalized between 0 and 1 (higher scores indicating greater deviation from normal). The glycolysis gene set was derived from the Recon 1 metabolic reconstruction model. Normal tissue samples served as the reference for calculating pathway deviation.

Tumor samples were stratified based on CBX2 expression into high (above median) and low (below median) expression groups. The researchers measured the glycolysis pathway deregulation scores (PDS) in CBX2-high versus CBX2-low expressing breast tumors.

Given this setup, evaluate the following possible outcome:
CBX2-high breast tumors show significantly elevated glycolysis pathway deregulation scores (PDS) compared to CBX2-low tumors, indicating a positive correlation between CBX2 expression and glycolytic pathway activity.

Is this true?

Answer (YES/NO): YES